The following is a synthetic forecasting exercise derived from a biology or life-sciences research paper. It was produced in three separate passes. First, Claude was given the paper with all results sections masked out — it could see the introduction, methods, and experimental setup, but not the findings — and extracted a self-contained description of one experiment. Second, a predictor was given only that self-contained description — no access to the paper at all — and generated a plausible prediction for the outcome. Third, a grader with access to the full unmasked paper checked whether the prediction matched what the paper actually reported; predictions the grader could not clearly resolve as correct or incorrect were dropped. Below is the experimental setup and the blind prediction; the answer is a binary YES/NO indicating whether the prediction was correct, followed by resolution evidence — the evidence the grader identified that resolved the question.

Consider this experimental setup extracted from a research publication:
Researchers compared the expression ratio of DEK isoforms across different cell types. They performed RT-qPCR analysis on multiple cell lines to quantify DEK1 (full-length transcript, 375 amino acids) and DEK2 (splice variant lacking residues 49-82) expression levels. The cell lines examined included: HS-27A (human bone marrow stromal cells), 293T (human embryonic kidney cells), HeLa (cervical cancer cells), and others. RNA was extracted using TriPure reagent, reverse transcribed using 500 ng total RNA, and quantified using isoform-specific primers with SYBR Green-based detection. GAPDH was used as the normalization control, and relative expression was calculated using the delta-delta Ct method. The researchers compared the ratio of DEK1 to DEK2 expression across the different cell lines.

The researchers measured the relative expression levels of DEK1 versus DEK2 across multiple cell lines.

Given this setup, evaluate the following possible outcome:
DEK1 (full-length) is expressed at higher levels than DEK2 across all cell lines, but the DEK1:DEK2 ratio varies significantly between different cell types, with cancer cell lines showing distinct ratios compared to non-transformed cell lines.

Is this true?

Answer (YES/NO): NO